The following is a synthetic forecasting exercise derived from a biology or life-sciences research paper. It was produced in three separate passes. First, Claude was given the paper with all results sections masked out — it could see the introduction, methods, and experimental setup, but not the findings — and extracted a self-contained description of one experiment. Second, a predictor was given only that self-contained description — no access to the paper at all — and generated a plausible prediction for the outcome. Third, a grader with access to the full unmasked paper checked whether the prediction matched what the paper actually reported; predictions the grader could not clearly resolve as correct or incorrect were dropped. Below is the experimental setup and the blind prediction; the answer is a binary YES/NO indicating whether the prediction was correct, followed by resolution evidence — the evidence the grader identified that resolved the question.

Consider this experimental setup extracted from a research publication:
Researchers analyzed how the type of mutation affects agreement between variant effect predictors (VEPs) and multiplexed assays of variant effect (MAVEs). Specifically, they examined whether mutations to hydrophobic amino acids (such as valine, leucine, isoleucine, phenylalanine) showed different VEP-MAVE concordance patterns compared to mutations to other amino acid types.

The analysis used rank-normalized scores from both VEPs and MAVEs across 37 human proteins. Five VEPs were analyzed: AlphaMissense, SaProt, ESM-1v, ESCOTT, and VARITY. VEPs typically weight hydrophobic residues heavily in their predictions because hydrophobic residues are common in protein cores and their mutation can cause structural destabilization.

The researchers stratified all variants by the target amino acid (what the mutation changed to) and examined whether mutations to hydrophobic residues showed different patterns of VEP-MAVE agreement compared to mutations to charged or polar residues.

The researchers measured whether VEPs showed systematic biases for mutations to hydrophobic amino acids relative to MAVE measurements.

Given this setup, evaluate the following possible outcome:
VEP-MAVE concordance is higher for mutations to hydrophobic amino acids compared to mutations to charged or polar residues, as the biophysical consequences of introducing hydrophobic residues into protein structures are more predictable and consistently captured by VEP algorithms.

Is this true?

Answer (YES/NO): NO